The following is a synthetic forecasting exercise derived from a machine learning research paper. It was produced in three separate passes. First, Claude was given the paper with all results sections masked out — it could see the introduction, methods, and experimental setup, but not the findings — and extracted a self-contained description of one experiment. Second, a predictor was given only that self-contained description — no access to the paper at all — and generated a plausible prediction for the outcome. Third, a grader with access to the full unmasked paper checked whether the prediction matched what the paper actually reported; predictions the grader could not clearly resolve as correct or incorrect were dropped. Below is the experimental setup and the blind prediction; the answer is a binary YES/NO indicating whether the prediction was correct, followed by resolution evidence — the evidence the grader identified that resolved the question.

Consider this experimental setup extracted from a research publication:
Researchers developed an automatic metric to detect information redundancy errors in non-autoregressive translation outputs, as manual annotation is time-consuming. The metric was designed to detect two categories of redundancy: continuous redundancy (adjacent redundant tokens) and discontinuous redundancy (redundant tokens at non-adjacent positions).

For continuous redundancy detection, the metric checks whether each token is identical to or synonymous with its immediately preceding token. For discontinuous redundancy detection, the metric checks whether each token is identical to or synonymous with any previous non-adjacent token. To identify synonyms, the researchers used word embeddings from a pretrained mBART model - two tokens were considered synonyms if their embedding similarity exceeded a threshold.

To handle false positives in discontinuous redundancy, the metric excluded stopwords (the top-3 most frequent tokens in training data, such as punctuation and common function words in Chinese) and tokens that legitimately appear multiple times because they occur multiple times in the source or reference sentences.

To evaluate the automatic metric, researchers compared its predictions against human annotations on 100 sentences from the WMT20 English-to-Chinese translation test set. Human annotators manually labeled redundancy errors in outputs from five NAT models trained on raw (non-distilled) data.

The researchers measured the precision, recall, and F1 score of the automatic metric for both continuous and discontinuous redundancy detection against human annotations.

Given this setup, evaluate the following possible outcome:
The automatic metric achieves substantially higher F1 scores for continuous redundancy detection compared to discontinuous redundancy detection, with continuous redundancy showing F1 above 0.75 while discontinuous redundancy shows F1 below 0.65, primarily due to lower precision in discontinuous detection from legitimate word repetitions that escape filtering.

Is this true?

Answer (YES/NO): NO